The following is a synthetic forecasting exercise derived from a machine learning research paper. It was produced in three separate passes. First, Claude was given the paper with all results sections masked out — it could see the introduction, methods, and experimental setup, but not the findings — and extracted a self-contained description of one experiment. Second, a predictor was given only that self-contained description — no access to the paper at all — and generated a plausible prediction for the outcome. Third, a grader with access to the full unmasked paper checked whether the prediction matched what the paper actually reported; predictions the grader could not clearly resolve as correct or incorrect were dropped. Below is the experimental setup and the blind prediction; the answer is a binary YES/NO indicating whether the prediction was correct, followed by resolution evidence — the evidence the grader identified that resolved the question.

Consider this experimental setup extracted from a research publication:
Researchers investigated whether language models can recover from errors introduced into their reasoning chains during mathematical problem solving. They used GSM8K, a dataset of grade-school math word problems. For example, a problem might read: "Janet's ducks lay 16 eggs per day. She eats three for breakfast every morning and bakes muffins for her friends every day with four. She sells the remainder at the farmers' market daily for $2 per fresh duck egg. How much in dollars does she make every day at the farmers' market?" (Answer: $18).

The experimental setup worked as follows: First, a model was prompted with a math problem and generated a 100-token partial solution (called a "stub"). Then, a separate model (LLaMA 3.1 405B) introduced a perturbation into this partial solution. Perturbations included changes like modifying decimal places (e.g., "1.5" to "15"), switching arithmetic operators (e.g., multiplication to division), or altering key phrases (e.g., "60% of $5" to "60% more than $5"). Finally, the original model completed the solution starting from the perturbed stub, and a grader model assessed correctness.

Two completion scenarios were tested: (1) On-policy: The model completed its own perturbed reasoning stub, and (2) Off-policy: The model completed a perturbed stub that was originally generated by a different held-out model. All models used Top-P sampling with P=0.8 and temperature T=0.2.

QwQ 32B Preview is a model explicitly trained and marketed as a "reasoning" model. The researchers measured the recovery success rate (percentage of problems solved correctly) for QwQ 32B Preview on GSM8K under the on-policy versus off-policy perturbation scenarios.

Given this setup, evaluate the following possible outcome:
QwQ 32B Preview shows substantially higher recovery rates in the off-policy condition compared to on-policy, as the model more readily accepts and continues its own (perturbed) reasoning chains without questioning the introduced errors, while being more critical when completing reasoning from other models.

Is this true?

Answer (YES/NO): NO